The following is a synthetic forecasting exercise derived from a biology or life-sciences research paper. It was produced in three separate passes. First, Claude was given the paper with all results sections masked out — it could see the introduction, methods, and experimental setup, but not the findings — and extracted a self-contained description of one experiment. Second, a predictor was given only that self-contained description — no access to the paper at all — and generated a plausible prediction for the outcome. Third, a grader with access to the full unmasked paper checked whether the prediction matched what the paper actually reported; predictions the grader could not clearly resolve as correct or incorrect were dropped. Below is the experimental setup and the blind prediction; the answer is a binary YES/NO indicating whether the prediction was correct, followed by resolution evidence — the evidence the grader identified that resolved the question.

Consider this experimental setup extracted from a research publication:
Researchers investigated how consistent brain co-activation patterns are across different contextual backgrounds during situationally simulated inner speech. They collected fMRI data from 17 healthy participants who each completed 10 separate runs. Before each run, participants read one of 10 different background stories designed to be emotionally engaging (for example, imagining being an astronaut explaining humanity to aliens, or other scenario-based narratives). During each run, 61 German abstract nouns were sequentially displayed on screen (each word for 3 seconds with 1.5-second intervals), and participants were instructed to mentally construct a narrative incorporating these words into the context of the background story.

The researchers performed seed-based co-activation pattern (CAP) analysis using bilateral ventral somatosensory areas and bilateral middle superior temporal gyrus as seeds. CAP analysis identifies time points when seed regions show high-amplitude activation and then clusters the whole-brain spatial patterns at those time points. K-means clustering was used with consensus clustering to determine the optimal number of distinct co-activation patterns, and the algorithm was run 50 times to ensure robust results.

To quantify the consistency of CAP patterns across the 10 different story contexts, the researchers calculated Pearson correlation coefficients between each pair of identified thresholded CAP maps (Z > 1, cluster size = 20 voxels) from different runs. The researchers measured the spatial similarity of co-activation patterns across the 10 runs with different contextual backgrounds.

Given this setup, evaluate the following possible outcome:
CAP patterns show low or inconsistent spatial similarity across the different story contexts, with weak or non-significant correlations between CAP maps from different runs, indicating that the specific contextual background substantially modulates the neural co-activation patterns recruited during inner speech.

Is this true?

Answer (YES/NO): NO